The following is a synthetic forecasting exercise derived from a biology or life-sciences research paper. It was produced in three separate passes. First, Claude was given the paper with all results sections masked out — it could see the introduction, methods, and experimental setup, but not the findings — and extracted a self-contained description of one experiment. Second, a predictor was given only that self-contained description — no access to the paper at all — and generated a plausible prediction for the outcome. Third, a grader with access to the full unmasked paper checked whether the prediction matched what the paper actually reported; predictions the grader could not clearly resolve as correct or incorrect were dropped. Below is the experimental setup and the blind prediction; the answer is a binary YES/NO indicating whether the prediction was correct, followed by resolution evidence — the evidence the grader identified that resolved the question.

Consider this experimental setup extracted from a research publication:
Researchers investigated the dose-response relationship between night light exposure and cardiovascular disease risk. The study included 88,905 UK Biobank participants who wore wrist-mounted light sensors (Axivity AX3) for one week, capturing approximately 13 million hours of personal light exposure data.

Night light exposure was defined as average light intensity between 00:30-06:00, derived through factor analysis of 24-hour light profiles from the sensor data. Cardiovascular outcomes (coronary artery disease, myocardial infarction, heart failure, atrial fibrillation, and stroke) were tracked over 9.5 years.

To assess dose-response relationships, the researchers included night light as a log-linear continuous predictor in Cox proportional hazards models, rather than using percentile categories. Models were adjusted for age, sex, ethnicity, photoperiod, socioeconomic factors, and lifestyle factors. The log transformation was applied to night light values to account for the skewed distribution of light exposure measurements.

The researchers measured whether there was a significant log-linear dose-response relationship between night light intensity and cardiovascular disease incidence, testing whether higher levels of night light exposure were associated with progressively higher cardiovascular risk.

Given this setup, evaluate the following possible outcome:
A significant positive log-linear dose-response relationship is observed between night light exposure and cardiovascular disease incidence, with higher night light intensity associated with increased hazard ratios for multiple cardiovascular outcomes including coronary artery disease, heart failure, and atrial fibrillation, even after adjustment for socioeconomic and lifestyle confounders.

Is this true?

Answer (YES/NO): YES